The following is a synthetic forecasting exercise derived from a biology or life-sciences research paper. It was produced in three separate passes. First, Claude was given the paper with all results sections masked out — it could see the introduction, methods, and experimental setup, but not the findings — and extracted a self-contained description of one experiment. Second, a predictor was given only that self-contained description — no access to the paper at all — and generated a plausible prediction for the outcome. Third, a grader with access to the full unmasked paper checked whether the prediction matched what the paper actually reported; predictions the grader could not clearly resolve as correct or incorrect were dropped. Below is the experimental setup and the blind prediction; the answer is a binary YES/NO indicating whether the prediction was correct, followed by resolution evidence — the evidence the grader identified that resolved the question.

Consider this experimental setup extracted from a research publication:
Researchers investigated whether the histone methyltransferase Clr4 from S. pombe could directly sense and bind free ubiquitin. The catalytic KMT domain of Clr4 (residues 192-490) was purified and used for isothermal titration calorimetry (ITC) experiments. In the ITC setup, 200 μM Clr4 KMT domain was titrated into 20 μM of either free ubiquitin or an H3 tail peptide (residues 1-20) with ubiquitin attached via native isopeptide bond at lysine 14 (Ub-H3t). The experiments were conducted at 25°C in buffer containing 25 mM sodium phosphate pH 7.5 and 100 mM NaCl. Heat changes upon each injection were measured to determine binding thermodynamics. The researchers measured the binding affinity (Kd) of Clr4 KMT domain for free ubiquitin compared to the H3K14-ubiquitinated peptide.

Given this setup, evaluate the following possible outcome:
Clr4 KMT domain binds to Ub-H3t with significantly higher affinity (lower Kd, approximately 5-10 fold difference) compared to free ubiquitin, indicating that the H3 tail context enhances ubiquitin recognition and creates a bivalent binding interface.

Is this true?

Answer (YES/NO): NO